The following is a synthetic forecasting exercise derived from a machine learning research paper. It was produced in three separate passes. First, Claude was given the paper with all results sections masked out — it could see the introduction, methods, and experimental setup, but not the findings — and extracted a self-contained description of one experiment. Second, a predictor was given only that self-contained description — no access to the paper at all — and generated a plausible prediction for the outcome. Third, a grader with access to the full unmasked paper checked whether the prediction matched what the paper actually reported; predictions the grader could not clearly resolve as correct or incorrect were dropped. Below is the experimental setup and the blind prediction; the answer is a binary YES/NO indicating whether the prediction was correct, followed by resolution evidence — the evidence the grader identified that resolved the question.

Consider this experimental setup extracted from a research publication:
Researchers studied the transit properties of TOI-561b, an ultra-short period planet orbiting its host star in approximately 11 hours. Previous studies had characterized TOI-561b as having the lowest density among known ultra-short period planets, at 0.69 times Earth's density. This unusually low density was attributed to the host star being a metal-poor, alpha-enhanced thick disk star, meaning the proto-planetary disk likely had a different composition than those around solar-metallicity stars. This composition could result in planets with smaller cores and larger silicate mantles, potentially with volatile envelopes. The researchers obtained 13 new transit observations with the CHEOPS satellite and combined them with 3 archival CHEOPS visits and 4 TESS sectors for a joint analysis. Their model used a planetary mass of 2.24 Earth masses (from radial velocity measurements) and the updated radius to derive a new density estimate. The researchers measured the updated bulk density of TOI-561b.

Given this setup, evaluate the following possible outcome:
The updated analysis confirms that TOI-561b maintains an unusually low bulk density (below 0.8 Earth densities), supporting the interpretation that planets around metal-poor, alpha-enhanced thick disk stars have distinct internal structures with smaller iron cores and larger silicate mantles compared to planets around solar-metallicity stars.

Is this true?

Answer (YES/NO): YES